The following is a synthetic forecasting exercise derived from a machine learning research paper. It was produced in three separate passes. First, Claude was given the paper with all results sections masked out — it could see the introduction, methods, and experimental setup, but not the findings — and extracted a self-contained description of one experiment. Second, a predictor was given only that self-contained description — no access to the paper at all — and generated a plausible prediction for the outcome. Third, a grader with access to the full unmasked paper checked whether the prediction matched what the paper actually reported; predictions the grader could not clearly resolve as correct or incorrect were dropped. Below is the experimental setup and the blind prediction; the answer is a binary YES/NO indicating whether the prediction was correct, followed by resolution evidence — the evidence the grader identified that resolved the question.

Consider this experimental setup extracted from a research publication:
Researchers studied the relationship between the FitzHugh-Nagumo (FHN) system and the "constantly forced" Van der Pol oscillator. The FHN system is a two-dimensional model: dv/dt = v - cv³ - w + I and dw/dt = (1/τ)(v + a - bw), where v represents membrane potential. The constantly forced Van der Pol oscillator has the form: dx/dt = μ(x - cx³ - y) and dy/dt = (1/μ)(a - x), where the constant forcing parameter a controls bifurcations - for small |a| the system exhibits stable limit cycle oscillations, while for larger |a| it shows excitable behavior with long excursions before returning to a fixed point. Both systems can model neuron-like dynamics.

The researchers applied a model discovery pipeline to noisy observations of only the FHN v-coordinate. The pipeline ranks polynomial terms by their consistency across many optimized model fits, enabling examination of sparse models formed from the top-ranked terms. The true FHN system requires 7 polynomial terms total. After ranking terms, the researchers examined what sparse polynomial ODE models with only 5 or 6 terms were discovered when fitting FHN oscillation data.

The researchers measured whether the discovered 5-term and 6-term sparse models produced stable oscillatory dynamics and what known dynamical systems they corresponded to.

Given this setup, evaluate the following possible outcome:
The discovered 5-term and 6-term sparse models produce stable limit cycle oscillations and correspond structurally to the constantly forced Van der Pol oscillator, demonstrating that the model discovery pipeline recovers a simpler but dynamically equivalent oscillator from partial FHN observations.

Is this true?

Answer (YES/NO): YES